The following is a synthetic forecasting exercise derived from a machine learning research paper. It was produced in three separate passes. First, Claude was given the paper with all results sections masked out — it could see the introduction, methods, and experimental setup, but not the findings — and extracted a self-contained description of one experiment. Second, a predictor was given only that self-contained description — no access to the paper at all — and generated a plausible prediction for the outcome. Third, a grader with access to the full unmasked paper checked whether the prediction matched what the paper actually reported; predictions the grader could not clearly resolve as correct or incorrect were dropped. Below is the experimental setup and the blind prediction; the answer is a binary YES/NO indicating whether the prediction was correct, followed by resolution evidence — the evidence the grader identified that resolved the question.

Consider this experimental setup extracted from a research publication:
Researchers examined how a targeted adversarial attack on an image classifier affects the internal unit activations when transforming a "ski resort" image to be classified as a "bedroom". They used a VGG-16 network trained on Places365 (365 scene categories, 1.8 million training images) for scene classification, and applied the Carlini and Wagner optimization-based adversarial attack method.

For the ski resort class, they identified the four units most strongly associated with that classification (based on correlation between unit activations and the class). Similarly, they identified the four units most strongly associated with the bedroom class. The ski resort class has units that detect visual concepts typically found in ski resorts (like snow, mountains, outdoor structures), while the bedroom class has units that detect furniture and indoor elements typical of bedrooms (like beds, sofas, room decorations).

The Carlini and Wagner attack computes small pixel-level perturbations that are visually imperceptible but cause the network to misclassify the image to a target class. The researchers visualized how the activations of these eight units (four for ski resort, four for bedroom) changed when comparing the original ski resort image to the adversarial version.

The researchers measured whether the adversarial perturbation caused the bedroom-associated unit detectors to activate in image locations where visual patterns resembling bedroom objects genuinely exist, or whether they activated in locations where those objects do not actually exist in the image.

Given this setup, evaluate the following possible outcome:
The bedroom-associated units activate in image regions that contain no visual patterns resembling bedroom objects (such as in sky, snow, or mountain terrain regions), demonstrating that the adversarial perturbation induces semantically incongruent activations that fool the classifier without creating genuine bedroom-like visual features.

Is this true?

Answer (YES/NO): YES